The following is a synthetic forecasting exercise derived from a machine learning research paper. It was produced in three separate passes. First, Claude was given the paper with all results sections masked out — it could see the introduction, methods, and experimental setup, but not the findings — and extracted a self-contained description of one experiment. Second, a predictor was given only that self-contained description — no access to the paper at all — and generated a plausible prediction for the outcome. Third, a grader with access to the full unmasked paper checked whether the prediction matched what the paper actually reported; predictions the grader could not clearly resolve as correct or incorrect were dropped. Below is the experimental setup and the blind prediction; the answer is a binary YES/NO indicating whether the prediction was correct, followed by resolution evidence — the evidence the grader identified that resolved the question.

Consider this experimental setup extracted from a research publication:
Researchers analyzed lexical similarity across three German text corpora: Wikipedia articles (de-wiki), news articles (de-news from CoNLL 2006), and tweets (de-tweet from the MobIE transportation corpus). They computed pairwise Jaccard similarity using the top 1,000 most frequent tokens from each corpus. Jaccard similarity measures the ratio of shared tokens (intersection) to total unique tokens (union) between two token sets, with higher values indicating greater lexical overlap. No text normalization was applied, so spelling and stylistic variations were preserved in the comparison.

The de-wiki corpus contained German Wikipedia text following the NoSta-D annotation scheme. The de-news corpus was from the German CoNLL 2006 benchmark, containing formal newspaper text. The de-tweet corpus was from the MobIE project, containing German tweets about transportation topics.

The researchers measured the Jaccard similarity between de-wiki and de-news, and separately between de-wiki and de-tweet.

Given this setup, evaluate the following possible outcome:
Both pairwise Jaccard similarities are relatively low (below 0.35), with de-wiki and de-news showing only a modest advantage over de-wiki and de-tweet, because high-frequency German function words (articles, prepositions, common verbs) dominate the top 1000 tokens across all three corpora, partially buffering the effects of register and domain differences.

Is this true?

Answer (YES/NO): NO